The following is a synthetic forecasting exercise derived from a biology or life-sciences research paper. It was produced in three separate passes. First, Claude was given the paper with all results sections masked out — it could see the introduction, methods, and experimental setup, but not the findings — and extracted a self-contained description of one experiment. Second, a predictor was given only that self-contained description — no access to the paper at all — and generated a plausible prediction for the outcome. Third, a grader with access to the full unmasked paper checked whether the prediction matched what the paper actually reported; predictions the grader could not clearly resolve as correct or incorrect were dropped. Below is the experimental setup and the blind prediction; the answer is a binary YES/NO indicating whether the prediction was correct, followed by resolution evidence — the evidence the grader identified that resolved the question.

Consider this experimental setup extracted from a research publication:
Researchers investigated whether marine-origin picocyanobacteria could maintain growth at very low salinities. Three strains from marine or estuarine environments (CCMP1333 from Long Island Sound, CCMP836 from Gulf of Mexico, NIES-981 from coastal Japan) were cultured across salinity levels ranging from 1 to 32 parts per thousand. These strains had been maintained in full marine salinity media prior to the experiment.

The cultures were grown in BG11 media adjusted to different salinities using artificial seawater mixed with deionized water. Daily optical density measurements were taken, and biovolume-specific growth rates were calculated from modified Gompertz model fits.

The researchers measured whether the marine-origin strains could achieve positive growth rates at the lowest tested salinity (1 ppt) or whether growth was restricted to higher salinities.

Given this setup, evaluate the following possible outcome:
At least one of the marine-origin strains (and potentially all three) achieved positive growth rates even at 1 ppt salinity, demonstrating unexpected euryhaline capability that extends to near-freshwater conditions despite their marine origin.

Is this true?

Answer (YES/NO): YES